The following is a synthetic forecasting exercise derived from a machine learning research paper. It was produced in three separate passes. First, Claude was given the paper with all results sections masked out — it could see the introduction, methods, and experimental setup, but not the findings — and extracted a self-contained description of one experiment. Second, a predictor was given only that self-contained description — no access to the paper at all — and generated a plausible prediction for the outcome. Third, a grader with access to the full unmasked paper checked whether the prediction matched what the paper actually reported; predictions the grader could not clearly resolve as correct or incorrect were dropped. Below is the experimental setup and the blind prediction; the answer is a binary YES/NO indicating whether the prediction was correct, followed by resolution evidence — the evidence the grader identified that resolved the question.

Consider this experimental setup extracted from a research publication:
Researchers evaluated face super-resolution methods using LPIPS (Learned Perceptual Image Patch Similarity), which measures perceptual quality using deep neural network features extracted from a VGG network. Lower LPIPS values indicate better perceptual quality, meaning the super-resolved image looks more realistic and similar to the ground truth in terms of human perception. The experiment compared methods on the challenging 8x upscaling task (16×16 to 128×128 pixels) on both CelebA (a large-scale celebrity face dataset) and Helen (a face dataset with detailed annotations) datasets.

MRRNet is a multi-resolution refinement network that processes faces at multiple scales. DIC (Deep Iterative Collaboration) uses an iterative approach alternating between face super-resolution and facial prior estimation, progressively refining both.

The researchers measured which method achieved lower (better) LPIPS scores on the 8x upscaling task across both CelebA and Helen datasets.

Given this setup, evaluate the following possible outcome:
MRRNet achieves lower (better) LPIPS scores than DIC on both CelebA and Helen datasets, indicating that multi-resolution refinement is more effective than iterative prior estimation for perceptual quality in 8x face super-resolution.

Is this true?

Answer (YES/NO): YES